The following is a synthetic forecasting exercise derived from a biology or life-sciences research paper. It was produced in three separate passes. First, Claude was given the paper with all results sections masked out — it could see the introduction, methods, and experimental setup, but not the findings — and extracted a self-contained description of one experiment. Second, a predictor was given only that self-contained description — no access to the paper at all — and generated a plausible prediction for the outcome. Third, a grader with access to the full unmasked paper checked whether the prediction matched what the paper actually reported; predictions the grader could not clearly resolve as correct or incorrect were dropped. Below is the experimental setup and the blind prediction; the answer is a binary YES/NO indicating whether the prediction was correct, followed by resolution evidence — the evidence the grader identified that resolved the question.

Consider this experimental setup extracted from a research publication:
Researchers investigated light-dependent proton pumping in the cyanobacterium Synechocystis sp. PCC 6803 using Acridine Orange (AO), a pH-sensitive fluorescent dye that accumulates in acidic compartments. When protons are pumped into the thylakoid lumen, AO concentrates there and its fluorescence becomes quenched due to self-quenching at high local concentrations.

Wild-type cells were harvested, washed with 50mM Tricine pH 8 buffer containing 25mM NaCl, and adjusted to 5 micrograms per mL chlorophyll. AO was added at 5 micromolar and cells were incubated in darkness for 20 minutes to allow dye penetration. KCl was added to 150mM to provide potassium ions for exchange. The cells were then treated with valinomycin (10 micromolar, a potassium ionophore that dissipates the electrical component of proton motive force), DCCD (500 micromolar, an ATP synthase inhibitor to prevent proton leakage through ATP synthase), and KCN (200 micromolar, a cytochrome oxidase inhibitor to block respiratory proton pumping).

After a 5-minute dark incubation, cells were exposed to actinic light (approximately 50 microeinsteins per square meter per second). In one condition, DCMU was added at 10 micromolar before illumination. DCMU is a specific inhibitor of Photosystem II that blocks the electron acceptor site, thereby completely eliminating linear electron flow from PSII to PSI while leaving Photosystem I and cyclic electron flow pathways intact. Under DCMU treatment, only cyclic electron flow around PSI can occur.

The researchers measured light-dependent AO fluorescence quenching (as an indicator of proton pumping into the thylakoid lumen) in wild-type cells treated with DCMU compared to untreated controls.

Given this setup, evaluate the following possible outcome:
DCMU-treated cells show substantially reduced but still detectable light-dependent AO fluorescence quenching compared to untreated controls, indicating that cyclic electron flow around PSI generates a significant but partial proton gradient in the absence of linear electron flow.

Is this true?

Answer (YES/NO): YES